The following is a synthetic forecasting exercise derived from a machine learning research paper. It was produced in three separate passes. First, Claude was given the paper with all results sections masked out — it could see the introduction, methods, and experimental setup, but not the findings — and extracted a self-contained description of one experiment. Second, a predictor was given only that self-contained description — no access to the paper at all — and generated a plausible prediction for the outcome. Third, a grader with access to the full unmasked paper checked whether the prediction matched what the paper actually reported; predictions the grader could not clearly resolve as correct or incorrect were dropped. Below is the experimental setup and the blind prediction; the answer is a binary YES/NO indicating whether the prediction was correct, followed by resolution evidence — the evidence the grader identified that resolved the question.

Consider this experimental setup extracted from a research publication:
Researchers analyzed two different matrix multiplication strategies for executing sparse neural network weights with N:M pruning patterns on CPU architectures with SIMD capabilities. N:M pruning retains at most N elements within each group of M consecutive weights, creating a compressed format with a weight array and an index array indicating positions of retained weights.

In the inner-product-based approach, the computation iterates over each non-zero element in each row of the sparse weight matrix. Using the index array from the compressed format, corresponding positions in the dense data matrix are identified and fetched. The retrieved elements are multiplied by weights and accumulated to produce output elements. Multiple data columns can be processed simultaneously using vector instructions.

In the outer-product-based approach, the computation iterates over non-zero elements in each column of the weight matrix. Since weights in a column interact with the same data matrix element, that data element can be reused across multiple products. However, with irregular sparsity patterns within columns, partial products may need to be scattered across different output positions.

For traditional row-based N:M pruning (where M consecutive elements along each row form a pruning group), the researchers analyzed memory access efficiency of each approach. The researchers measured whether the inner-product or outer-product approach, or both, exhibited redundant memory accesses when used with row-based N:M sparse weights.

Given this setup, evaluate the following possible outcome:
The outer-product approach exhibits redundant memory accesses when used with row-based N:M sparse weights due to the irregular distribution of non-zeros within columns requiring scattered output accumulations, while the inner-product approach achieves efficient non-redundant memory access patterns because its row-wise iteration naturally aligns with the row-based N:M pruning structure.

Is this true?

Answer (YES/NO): NO